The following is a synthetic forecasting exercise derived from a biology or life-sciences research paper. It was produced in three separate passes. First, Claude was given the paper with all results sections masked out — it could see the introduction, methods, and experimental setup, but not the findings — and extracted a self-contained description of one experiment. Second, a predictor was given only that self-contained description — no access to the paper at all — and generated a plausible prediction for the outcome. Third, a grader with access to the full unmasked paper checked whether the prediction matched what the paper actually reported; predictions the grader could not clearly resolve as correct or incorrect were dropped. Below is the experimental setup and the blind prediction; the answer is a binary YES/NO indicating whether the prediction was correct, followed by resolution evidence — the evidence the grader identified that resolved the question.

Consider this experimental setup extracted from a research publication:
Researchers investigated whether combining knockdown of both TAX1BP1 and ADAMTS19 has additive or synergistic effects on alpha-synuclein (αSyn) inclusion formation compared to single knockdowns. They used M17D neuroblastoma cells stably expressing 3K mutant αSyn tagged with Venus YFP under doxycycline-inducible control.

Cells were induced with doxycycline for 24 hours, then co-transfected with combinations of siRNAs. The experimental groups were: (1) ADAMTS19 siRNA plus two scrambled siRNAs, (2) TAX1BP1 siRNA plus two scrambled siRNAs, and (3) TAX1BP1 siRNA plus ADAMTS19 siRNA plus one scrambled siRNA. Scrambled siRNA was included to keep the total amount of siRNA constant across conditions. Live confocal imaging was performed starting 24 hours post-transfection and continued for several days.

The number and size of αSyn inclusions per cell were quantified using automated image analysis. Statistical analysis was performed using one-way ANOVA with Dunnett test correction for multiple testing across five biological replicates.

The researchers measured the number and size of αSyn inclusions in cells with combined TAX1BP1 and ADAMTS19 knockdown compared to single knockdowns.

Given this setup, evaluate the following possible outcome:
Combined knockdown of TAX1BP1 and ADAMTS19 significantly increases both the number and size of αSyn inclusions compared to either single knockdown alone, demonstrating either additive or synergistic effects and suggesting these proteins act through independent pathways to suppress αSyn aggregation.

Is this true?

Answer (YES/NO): NO